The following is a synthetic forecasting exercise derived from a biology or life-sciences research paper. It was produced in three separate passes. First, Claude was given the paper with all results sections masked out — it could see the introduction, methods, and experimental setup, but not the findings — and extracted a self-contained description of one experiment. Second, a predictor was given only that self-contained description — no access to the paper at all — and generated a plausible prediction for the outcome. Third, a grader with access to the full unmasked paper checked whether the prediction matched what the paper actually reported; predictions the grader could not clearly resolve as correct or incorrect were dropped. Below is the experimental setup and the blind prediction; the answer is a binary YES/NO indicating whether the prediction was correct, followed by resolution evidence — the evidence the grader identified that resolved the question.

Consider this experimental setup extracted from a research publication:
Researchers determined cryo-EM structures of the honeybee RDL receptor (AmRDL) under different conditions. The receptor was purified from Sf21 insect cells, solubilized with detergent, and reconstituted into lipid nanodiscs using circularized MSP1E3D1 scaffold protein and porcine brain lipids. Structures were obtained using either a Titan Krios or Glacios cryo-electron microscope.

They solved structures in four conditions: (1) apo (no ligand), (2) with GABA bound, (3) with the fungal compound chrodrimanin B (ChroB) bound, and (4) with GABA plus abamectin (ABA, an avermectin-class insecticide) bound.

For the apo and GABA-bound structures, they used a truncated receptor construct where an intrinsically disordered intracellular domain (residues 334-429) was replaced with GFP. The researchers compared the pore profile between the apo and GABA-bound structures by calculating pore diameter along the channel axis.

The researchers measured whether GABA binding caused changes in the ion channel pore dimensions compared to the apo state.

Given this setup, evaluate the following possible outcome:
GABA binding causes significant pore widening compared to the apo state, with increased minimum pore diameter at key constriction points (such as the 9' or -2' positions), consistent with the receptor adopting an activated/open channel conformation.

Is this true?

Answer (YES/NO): NO